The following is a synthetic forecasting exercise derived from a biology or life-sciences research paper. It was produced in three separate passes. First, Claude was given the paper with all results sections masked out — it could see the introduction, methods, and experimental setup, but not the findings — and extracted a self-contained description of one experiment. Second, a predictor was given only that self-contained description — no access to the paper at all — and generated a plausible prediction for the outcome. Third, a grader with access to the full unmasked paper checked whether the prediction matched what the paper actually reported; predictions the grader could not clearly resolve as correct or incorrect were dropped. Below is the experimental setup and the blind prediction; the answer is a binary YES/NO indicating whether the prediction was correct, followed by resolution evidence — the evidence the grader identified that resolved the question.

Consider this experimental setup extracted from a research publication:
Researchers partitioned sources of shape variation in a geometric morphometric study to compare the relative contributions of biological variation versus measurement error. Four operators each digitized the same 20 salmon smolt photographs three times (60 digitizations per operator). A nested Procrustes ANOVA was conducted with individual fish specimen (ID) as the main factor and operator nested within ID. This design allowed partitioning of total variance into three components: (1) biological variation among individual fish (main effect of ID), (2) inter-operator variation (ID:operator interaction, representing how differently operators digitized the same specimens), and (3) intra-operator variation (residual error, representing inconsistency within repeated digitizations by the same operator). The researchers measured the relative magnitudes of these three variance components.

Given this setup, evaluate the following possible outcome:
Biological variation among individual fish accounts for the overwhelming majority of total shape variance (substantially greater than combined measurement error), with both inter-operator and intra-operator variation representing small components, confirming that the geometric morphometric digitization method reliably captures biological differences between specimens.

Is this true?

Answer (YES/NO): NO